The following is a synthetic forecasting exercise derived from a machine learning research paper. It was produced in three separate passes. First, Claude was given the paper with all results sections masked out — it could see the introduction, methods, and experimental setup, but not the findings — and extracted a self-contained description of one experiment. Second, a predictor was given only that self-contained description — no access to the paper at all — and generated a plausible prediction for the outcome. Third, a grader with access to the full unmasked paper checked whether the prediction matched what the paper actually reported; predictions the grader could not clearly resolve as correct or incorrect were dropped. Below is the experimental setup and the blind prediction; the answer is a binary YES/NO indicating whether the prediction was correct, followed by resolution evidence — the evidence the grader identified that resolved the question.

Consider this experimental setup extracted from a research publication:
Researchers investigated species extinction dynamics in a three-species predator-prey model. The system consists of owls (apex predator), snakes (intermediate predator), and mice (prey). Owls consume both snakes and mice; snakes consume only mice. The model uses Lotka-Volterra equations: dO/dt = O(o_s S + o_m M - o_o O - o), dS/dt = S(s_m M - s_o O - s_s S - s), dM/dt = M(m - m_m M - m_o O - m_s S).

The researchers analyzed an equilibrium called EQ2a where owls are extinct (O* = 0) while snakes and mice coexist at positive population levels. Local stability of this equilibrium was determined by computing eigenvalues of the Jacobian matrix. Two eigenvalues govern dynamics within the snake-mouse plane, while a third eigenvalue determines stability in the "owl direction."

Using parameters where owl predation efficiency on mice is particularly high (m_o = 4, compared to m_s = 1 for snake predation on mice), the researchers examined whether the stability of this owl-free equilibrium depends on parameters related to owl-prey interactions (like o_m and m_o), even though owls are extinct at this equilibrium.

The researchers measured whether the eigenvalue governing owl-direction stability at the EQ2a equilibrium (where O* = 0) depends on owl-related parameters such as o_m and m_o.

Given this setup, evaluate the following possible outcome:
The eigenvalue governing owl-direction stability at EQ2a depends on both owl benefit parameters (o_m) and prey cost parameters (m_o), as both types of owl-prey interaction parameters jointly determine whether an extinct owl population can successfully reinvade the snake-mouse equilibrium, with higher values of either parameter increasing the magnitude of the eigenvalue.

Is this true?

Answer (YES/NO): NO